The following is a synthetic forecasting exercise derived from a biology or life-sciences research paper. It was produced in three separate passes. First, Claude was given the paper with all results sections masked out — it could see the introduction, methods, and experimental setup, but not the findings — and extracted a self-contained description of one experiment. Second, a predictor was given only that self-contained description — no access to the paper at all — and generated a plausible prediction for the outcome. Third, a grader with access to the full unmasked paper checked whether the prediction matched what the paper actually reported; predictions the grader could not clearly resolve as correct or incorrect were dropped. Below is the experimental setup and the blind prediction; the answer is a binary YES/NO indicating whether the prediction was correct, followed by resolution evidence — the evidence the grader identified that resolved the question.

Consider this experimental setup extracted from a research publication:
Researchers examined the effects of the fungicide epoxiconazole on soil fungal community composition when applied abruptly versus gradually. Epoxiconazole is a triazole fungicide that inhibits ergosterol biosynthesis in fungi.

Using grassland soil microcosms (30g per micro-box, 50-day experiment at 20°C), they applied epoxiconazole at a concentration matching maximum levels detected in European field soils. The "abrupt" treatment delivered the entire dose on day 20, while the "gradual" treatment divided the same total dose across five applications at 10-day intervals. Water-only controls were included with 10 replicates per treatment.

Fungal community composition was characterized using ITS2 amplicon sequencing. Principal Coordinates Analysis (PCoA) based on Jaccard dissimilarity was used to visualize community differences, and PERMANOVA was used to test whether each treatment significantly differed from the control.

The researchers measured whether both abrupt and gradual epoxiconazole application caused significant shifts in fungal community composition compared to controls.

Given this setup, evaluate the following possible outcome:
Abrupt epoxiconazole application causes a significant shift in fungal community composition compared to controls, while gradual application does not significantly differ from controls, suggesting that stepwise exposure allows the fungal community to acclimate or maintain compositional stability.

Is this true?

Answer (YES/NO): NO